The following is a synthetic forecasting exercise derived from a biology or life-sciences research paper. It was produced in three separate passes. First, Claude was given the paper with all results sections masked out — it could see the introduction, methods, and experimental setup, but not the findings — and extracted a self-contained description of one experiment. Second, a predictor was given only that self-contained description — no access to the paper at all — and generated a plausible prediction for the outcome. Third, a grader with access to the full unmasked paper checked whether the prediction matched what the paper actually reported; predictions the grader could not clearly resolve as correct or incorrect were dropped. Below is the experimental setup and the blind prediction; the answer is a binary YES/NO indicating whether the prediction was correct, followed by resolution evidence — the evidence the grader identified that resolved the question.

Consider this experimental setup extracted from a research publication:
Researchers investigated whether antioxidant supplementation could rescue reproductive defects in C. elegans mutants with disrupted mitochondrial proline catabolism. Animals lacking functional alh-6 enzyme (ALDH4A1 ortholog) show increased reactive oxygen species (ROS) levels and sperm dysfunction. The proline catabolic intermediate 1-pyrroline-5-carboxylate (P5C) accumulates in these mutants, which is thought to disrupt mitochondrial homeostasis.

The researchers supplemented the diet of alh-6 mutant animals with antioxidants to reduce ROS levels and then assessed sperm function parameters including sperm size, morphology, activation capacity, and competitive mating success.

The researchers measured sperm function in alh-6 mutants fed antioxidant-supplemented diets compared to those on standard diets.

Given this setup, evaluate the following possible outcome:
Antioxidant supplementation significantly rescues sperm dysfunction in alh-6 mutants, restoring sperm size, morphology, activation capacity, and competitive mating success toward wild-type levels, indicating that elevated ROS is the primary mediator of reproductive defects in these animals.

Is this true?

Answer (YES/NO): NO